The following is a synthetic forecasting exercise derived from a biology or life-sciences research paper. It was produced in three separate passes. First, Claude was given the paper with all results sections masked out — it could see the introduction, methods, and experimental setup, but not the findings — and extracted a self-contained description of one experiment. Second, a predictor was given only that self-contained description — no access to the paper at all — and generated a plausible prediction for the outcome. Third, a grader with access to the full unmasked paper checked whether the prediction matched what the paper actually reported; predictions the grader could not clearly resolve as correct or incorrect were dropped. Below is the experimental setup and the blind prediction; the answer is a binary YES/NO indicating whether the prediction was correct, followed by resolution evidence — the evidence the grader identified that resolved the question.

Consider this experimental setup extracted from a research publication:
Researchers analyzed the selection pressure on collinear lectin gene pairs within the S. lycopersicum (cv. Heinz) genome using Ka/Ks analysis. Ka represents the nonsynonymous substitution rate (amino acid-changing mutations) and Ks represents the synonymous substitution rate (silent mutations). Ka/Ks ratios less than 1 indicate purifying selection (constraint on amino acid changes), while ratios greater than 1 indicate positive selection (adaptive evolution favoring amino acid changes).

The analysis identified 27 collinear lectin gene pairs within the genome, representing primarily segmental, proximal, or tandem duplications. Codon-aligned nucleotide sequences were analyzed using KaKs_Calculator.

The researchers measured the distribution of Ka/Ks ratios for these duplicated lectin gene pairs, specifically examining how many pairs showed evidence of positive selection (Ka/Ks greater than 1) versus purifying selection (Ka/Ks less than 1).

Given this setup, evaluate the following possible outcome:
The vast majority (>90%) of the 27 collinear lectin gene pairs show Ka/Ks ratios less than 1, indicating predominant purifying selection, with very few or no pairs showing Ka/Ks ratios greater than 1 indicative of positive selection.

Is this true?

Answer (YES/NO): NO